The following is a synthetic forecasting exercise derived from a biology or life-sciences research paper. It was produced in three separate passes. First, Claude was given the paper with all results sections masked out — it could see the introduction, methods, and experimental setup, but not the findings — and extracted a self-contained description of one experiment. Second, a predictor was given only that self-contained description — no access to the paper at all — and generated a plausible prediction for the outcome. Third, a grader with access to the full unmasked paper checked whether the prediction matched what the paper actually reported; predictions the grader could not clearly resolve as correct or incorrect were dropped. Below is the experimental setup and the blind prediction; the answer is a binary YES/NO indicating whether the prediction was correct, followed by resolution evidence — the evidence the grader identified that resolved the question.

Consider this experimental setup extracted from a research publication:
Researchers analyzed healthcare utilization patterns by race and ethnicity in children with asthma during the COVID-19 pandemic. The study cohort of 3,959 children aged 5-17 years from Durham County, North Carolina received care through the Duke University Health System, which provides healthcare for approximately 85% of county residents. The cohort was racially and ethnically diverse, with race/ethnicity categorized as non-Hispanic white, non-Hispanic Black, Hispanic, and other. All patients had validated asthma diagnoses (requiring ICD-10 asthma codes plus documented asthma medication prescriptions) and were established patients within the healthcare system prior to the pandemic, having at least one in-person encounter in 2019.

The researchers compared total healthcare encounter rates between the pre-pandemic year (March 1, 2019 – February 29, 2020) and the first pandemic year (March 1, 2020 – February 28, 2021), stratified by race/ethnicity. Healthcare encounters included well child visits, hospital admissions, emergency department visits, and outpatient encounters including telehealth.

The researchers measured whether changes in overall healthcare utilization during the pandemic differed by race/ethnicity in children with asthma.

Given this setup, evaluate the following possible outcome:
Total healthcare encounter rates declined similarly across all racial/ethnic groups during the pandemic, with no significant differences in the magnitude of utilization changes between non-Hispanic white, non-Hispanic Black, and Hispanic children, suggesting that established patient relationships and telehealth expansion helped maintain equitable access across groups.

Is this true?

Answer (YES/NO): YES